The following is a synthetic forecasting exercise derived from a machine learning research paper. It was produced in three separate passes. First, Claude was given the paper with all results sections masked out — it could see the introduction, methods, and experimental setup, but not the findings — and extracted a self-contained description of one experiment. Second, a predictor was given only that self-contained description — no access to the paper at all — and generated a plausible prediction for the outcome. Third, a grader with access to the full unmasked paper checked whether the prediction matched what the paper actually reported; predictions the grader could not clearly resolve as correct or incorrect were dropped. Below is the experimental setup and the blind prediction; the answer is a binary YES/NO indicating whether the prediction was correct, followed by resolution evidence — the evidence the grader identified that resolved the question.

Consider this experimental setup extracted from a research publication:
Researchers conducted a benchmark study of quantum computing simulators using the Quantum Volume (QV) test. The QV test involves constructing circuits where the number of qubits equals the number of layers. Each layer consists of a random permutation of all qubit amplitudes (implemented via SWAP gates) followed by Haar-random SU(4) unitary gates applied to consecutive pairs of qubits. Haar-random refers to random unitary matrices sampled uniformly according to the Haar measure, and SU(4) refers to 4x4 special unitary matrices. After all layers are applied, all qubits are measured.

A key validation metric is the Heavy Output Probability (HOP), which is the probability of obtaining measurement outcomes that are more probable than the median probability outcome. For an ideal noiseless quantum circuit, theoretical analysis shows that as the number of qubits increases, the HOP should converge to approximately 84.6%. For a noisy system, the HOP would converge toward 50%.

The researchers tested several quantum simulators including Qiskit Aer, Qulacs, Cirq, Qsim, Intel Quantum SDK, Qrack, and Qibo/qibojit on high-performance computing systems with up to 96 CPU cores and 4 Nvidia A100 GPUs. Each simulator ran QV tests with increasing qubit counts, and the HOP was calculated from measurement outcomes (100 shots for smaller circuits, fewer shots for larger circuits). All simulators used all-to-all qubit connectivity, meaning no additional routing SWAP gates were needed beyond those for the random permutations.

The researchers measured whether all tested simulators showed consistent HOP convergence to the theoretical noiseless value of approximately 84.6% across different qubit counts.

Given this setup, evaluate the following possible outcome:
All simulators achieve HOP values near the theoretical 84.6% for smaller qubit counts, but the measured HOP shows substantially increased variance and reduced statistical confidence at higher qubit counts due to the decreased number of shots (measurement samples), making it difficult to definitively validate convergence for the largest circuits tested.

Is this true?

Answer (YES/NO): NO